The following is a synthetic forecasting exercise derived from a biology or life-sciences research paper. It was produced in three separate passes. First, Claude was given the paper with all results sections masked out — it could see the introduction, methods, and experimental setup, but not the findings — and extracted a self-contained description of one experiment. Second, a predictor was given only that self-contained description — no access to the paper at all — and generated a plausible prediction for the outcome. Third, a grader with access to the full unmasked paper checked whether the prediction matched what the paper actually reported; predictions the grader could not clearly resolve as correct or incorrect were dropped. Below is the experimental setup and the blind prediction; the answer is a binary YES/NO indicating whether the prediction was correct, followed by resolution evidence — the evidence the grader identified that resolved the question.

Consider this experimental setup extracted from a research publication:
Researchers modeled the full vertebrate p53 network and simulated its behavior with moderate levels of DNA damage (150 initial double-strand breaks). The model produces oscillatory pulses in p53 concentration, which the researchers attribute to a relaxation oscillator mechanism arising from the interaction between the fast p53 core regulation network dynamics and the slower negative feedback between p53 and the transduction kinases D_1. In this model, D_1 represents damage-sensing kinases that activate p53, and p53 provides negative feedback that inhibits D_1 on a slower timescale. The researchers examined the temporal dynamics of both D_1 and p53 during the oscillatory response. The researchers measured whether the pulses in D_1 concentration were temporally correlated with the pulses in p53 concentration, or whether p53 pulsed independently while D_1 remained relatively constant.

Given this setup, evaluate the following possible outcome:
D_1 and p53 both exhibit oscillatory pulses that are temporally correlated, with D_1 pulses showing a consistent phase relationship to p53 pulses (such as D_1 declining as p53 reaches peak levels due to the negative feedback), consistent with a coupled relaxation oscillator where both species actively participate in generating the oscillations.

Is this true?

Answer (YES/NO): YES